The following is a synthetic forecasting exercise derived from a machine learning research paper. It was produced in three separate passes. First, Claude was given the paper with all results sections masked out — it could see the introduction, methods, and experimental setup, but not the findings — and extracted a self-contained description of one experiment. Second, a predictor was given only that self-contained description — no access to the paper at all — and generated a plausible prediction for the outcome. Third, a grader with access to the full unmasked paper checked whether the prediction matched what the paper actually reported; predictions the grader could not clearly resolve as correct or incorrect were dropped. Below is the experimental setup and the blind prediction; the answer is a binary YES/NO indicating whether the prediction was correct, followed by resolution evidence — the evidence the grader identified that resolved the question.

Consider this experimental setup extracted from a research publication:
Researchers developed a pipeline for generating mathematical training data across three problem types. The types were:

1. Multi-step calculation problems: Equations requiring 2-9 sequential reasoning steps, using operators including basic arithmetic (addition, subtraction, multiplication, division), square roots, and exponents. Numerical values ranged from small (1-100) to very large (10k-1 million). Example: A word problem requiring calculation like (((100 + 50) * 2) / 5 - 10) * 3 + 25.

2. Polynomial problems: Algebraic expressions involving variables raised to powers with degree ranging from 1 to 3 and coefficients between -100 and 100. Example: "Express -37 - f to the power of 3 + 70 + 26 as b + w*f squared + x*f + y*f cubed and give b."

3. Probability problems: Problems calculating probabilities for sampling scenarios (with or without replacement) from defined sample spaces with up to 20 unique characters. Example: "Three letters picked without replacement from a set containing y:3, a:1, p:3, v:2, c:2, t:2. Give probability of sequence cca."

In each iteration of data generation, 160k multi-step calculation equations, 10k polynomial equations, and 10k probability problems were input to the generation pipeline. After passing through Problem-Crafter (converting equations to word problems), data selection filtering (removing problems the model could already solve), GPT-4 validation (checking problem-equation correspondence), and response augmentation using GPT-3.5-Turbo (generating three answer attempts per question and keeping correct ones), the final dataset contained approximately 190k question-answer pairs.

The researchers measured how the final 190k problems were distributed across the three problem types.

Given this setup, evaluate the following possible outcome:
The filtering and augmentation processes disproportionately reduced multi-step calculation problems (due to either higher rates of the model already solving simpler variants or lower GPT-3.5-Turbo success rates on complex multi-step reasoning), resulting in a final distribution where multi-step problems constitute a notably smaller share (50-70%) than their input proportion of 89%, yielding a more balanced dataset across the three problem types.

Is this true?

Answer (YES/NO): NO